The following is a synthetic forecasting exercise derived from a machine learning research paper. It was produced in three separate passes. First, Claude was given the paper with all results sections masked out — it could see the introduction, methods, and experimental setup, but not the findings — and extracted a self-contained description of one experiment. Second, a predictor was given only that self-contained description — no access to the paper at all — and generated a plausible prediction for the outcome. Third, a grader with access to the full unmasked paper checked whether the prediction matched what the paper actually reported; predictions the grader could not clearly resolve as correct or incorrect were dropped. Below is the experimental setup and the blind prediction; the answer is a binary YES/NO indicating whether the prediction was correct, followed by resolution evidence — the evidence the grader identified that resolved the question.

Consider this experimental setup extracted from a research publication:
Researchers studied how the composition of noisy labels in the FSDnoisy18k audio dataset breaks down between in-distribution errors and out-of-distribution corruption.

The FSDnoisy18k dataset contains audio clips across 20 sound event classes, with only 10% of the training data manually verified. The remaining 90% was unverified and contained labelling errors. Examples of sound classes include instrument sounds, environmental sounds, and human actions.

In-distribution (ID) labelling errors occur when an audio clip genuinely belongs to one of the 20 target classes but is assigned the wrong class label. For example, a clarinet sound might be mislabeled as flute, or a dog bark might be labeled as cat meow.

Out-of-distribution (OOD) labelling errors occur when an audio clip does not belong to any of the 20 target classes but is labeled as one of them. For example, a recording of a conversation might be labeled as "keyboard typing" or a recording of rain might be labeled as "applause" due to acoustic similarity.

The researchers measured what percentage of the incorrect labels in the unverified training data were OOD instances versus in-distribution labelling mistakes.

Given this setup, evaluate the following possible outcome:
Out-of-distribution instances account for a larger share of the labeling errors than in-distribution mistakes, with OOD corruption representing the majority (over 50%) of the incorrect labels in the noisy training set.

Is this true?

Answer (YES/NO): YES